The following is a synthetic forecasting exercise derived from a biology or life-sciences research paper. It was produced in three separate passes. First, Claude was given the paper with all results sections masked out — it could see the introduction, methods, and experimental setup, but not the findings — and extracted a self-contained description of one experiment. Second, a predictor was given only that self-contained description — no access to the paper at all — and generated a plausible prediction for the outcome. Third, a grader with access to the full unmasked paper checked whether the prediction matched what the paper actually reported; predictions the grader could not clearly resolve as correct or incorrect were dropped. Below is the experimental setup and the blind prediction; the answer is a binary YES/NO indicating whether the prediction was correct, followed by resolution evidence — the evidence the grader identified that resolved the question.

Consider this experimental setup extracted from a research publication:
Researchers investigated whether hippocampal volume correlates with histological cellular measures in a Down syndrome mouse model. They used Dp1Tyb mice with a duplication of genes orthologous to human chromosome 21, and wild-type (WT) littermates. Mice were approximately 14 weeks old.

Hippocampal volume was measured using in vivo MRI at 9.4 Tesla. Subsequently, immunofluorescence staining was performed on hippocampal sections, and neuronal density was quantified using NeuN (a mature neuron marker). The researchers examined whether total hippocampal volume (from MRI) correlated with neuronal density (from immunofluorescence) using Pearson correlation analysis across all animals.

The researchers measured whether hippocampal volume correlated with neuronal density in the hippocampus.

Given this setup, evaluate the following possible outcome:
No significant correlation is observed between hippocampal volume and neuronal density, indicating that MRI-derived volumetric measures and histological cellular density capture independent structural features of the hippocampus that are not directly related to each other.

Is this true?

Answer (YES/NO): NO